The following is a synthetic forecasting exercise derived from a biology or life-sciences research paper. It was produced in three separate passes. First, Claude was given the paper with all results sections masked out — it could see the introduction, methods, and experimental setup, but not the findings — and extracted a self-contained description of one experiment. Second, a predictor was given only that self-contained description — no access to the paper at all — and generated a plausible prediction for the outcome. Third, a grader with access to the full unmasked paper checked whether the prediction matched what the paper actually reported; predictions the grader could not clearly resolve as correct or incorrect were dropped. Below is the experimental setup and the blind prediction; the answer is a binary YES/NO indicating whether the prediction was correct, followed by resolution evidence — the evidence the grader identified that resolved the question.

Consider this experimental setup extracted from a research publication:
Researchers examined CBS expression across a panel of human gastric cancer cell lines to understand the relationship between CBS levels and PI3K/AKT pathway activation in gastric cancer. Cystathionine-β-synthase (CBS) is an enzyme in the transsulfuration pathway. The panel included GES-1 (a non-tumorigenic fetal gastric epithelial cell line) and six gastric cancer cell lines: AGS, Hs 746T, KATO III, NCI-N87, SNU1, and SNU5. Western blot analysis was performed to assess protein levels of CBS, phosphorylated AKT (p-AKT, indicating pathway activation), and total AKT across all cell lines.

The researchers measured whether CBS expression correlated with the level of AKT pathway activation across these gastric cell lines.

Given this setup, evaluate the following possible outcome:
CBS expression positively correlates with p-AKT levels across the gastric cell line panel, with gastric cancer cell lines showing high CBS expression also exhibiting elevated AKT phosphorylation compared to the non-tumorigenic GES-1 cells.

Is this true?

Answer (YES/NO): NO